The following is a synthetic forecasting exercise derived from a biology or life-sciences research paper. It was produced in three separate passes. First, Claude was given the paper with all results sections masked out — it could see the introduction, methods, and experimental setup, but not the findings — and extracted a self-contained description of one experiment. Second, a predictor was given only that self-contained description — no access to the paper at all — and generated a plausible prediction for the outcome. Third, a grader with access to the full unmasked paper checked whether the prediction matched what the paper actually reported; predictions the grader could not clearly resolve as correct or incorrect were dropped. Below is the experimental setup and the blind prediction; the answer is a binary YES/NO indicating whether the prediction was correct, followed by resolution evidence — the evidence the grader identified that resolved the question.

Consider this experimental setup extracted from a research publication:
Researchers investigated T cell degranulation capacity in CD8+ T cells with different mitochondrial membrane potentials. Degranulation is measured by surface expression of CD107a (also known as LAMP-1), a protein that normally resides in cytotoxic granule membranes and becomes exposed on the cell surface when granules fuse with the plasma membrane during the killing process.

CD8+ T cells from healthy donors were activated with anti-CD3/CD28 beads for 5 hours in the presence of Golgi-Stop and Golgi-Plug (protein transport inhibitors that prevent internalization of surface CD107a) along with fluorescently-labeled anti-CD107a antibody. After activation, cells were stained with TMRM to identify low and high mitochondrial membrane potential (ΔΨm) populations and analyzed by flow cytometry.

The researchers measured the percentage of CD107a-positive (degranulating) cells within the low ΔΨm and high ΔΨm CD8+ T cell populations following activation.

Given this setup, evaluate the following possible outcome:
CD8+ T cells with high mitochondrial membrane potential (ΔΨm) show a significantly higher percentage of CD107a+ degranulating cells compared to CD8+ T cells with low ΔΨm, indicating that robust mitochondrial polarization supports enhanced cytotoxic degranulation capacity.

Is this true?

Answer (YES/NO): NO